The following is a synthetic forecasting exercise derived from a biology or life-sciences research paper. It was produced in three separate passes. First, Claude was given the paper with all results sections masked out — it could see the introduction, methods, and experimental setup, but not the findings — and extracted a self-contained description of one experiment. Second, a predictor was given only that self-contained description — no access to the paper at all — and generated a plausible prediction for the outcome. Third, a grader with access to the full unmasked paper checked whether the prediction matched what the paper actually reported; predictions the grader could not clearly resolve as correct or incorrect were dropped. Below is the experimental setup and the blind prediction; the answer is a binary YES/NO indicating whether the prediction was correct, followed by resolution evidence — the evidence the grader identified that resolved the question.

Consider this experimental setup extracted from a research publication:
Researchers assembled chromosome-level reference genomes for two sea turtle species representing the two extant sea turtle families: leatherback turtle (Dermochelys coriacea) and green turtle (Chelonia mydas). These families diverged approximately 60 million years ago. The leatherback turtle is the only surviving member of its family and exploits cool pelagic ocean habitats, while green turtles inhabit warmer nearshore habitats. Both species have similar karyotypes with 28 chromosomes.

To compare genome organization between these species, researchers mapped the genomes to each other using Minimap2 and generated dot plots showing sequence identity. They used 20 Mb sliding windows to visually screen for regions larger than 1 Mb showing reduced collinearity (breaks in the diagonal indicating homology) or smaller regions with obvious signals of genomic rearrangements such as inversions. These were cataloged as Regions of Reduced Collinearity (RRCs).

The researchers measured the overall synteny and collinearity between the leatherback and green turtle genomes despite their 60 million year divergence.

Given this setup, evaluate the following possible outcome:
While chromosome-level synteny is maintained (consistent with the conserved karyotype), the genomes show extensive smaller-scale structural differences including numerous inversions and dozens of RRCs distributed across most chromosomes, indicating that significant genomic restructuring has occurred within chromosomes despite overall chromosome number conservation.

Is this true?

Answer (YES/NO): NO